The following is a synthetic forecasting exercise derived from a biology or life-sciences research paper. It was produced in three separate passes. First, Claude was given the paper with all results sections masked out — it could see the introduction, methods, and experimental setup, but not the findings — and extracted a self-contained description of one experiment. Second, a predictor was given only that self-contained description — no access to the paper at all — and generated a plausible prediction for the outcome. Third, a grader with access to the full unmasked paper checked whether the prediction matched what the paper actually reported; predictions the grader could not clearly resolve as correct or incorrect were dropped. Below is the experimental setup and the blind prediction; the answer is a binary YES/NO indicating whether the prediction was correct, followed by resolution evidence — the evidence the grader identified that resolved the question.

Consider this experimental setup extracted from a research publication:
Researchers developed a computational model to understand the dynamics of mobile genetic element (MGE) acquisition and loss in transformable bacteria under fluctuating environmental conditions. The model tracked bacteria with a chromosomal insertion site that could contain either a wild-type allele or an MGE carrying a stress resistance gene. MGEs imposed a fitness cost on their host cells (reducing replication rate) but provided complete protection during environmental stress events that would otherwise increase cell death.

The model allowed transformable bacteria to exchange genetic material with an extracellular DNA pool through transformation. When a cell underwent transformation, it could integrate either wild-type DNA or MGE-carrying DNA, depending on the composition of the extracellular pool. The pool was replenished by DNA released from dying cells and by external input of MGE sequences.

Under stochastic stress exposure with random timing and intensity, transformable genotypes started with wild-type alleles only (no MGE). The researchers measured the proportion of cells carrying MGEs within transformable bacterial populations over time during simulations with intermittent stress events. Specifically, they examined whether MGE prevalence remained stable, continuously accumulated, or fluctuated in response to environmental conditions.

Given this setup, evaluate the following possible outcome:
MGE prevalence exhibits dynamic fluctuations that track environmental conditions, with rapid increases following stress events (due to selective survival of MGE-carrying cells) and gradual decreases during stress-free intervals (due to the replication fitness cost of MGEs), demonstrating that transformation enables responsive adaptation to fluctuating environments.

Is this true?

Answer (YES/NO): YES